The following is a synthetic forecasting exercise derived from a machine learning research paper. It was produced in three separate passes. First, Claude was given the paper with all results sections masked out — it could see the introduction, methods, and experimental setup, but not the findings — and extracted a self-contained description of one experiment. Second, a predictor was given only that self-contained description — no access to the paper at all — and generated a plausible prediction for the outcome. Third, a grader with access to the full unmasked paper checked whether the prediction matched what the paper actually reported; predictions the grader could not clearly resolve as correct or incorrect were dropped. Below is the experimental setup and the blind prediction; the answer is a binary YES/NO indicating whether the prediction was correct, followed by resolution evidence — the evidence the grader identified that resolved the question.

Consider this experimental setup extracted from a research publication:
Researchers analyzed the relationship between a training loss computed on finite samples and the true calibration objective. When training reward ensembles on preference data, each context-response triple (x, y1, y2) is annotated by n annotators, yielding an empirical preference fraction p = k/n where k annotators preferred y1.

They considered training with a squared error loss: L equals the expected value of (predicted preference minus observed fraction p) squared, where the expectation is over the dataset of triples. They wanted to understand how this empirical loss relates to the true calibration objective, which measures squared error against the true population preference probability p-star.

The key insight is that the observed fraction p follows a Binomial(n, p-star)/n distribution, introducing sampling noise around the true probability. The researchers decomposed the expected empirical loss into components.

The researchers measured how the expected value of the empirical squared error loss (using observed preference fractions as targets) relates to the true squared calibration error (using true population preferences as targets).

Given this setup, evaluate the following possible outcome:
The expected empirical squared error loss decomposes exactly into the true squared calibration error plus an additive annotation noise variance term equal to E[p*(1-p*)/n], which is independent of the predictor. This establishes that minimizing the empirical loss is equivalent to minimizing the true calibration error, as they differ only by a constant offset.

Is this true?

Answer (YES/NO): YES